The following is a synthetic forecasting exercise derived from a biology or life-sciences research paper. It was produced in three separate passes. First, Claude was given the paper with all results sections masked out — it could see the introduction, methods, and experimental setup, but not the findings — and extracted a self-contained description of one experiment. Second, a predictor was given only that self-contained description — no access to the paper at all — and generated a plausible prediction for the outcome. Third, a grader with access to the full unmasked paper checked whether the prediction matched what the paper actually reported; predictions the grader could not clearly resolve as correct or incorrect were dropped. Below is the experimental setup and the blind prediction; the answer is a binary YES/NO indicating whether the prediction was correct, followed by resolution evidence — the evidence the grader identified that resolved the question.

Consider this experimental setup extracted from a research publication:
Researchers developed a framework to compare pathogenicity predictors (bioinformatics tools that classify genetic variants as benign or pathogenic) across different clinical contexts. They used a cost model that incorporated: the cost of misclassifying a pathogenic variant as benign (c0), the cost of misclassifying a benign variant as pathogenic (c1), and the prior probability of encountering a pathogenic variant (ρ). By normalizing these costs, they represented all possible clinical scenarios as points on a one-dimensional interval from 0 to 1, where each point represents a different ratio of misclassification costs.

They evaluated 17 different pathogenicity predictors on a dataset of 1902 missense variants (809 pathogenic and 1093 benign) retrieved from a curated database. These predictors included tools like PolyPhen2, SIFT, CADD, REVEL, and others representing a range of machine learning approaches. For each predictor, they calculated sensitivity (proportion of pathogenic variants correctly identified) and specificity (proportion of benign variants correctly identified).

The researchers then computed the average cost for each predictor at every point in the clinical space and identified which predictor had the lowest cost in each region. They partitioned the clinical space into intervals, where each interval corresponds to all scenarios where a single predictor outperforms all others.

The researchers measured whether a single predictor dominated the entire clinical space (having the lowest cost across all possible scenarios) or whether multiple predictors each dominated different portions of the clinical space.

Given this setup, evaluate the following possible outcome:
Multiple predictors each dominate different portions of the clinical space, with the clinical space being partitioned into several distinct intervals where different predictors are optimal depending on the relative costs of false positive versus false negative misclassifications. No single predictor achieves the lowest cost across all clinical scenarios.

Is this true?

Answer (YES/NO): YES